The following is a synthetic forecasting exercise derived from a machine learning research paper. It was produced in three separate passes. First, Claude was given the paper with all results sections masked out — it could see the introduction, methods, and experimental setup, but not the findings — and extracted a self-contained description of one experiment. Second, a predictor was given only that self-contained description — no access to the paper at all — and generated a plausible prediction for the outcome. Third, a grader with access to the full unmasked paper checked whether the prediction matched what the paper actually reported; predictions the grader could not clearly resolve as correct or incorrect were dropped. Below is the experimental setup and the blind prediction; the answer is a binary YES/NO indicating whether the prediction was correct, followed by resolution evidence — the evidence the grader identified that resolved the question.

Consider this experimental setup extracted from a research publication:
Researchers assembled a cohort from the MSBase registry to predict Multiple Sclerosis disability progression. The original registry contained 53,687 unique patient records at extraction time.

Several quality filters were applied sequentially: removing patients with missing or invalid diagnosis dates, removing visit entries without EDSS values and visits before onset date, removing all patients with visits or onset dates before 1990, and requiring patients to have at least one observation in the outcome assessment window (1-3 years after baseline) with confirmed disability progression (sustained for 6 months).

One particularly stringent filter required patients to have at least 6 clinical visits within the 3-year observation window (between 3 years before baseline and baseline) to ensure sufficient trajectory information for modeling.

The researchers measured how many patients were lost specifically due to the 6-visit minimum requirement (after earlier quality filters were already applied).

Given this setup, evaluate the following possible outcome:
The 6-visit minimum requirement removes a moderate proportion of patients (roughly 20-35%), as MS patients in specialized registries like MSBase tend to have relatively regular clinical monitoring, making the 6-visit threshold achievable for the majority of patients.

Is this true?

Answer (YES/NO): NO